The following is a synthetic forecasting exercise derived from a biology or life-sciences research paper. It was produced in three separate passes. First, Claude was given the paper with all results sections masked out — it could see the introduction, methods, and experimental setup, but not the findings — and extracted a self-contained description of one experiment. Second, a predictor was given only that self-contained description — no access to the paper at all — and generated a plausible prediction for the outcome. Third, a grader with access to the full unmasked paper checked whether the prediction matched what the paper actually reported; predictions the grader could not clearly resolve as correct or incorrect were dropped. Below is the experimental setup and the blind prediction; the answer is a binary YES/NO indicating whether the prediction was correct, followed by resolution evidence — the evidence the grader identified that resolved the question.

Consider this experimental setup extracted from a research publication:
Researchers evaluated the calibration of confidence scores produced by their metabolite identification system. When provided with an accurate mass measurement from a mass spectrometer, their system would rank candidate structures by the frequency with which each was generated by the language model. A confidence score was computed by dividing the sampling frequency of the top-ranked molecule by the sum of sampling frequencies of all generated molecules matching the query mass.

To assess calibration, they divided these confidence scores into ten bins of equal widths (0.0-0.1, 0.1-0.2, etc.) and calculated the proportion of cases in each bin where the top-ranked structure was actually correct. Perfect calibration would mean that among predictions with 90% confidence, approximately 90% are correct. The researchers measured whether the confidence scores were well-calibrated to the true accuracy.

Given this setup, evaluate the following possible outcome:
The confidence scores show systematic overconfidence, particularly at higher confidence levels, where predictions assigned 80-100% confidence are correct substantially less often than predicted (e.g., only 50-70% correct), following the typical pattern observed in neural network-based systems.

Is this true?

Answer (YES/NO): NO